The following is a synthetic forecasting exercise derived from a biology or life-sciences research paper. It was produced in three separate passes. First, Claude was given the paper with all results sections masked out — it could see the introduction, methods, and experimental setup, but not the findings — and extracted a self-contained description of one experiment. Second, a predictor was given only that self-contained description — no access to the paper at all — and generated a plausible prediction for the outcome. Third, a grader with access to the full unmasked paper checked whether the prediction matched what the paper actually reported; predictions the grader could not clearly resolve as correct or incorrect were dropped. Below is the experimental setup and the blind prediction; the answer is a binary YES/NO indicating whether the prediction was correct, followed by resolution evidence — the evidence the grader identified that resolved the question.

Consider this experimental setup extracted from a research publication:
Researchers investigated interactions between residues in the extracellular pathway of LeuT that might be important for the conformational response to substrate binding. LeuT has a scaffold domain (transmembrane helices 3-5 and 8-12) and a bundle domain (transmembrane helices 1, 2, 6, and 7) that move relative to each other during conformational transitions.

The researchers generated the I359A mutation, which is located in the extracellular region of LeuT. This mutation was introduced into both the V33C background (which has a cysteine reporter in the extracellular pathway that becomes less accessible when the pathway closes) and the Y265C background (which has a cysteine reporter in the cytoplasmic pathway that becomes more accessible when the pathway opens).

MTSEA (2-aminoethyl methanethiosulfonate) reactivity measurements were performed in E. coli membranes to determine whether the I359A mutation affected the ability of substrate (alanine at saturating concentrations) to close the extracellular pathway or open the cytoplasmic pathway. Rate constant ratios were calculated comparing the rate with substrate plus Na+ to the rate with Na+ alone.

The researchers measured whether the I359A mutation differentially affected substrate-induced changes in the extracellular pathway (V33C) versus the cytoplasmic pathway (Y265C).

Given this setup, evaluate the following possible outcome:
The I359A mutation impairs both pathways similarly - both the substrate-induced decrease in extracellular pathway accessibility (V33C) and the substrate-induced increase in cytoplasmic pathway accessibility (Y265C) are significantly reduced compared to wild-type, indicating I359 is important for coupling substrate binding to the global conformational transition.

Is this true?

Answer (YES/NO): NO